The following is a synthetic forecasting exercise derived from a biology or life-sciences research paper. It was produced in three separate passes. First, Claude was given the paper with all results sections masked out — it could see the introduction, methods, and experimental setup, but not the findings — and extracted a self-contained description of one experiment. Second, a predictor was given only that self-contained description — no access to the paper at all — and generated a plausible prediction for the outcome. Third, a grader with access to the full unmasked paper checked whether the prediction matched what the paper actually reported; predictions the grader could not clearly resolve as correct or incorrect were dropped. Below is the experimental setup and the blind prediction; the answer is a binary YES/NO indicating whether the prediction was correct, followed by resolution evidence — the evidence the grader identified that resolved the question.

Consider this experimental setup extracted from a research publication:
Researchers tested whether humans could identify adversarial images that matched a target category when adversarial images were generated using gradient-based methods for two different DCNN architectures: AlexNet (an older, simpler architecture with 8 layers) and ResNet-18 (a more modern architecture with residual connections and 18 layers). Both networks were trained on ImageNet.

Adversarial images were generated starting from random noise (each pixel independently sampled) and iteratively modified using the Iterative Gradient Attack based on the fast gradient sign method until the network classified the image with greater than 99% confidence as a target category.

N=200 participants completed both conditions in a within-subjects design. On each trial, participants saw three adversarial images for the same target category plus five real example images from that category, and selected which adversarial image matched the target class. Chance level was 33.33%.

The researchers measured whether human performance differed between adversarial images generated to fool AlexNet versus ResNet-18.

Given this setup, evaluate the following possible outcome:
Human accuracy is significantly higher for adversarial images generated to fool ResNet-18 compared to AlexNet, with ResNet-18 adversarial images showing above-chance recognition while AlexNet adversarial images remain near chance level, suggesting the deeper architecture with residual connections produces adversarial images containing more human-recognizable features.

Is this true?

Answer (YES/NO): NO